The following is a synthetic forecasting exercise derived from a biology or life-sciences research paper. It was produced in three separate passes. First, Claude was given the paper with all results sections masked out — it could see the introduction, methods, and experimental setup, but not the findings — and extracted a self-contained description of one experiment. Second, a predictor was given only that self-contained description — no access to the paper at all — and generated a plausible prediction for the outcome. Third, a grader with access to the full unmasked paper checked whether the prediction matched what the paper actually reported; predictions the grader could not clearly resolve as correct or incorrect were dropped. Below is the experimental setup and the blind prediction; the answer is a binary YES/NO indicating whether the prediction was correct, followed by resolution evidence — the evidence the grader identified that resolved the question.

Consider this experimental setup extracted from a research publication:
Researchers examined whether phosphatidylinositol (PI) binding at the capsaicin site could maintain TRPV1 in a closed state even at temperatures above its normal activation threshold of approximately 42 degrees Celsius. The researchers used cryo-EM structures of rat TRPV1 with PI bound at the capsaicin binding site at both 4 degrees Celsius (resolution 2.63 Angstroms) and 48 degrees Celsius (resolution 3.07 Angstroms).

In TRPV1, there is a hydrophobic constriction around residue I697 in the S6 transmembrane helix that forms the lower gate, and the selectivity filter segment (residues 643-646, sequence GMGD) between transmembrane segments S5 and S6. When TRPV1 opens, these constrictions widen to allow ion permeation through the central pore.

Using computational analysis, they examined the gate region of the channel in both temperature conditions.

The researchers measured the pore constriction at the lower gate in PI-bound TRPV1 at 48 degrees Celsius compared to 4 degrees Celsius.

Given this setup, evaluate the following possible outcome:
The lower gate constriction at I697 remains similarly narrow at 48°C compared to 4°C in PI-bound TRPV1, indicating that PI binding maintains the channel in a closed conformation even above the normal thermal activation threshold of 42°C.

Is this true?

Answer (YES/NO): YES